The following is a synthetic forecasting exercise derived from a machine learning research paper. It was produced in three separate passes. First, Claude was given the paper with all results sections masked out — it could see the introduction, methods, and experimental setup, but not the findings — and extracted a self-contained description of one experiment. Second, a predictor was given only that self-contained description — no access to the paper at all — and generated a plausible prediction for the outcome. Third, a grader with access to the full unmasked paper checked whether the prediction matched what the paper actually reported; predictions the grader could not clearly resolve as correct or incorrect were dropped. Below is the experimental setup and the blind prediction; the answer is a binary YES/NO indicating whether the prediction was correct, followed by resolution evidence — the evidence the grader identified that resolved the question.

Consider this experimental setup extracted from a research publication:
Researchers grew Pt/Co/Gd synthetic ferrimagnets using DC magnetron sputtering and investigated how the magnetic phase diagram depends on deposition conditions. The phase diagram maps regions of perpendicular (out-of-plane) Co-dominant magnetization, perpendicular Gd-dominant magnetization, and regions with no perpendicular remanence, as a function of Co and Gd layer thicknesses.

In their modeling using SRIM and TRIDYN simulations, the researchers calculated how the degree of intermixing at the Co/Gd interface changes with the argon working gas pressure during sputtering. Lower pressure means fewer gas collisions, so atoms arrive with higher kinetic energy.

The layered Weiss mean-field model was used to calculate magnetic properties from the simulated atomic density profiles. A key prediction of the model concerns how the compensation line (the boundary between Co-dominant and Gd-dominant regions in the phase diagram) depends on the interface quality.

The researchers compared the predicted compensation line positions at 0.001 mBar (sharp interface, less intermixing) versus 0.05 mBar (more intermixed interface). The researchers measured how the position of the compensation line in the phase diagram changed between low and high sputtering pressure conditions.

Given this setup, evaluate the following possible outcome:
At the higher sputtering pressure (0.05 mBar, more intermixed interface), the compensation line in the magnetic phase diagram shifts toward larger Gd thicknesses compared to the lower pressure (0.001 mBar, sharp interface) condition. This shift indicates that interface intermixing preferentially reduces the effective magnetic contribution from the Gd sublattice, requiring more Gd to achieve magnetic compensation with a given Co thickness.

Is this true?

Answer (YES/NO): NO